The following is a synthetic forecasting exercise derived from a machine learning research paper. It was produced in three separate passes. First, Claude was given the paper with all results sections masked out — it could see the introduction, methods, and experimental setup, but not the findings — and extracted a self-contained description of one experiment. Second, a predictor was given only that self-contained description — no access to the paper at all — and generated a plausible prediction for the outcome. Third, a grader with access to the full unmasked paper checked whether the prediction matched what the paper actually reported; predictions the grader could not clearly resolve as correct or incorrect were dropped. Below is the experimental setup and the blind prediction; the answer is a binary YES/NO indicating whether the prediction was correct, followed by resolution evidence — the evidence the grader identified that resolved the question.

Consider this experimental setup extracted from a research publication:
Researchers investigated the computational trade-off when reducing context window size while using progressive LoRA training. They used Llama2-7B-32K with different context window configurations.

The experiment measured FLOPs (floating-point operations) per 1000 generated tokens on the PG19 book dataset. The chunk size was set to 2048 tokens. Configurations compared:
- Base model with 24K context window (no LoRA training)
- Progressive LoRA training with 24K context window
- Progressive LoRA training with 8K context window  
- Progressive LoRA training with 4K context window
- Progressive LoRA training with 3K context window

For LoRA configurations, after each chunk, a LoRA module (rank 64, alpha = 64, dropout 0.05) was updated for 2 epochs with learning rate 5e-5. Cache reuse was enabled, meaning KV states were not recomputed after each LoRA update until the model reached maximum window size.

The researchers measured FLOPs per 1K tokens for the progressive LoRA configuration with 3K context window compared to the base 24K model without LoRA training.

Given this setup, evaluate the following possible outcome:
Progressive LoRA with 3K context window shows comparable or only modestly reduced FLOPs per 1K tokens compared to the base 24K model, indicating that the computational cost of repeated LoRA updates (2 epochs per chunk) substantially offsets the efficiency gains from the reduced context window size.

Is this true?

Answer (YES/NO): NO